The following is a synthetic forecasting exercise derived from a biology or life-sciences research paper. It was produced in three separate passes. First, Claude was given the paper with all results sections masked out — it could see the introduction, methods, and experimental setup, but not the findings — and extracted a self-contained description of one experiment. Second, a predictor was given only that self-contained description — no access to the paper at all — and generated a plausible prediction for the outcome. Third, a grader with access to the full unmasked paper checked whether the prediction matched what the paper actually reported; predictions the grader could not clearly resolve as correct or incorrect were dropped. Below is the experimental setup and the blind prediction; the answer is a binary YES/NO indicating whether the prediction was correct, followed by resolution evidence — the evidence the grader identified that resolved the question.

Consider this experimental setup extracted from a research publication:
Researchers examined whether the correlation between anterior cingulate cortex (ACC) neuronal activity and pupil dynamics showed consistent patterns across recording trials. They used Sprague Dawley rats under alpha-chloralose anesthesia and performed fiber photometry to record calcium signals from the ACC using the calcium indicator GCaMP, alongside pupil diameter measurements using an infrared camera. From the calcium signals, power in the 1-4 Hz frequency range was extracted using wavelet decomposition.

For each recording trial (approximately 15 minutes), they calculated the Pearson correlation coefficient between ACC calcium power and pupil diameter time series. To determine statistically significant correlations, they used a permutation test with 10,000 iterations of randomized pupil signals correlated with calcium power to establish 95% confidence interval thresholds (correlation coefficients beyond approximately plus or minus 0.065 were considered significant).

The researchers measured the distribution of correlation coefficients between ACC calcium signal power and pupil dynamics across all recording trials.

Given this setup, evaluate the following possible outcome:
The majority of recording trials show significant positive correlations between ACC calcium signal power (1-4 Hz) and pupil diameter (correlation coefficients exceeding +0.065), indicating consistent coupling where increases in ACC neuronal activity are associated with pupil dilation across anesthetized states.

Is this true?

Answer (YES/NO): NO